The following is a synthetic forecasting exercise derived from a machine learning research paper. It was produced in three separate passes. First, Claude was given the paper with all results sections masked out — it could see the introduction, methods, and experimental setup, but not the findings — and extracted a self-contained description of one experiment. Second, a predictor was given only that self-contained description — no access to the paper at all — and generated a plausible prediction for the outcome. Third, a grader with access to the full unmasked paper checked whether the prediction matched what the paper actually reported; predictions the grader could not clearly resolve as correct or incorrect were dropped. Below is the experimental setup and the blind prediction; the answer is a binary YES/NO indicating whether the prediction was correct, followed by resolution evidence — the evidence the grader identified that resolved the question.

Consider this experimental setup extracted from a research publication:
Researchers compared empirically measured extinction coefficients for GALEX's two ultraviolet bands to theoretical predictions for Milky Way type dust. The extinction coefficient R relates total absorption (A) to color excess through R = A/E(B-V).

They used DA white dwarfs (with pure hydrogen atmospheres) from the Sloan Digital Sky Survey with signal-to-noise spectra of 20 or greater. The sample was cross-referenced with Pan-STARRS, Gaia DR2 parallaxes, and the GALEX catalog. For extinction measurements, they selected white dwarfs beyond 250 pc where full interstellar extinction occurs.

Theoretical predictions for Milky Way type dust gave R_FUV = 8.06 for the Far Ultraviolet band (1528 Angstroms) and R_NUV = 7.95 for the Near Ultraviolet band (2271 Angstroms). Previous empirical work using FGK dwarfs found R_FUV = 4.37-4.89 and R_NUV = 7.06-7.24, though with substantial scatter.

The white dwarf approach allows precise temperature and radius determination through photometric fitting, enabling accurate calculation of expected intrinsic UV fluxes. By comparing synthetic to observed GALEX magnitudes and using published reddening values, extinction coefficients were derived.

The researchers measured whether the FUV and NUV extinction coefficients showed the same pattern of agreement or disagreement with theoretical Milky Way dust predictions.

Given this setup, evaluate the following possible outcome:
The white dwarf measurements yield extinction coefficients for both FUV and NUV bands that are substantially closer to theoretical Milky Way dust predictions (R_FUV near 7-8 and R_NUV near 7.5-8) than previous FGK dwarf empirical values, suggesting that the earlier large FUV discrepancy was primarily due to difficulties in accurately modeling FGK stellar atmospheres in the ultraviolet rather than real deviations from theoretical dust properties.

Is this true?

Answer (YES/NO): NO